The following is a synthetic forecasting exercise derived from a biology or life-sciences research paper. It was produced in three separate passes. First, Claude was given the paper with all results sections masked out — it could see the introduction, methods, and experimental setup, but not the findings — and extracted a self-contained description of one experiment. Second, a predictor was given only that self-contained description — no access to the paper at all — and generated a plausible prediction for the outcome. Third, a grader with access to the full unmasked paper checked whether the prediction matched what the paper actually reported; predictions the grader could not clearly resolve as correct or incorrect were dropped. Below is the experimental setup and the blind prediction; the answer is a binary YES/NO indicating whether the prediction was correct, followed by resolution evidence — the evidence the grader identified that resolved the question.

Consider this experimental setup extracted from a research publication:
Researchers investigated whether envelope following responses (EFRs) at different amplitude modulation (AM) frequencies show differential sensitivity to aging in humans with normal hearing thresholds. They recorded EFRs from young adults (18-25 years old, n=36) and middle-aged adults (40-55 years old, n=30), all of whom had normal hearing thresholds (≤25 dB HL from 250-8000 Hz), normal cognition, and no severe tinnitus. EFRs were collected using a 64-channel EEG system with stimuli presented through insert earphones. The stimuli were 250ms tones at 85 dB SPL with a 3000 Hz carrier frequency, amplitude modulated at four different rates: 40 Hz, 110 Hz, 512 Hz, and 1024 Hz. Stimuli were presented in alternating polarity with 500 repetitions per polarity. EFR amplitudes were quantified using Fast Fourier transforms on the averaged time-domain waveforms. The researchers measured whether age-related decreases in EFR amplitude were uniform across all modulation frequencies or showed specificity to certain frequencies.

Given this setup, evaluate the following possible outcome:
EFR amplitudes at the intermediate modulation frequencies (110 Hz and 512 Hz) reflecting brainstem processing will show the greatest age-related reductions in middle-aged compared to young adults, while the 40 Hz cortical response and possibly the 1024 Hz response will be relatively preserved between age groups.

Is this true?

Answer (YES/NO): NO